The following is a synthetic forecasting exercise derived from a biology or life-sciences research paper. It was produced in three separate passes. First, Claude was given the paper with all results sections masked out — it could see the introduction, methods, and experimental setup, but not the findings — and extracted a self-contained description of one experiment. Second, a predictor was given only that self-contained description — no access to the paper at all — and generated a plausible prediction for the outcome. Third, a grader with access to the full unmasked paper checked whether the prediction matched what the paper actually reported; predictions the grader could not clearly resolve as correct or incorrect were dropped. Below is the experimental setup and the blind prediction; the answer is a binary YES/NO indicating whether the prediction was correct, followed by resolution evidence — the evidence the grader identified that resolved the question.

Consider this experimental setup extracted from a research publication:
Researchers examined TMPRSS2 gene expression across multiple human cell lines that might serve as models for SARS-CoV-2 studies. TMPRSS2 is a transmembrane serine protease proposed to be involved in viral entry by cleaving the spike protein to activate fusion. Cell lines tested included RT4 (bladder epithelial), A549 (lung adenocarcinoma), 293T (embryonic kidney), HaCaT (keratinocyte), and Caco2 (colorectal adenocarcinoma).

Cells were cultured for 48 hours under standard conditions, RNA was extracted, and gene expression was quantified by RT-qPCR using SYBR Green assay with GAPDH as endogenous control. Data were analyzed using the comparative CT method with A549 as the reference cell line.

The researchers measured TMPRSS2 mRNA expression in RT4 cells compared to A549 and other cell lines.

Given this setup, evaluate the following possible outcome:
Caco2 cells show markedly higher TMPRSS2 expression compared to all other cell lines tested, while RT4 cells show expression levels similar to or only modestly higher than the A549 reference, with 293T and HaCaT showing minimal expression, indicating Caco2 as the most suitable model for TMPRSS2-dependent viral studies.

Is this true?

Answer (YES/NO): NO